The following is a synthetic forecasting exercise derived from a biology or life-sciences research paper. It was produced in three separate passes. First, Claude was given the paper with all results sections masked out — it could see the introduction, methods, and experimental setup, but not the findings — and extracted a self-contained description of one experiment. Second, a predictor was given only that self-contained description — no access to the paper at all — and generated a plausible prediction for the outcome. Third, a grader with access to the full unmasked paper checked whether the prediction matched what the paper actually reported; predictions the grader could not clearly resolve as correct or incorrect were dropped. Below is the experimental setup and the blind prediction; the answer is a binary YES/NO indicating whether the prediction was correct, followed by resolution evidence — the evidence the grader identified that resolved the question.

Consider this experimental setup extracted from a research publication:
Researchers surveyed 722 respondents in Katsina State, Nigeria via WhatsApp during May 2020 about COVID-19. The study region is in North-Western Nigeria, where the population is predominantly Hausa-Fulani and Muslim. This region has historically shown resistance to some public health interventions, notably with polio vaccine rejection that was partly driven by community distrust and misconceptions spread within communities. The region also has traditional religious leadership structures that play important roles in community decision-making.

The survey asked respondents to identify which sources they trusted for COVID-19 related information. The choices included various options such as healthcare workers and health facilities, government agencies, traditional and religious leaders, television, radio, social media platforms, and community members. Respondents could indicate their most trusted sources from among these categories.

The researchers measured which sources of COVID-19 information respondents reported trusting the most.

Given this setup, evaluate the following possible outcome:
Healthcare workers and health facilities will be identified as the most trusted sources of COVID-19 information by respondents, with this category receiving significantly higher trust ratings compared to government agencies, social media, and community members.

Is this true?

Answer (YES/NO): YES